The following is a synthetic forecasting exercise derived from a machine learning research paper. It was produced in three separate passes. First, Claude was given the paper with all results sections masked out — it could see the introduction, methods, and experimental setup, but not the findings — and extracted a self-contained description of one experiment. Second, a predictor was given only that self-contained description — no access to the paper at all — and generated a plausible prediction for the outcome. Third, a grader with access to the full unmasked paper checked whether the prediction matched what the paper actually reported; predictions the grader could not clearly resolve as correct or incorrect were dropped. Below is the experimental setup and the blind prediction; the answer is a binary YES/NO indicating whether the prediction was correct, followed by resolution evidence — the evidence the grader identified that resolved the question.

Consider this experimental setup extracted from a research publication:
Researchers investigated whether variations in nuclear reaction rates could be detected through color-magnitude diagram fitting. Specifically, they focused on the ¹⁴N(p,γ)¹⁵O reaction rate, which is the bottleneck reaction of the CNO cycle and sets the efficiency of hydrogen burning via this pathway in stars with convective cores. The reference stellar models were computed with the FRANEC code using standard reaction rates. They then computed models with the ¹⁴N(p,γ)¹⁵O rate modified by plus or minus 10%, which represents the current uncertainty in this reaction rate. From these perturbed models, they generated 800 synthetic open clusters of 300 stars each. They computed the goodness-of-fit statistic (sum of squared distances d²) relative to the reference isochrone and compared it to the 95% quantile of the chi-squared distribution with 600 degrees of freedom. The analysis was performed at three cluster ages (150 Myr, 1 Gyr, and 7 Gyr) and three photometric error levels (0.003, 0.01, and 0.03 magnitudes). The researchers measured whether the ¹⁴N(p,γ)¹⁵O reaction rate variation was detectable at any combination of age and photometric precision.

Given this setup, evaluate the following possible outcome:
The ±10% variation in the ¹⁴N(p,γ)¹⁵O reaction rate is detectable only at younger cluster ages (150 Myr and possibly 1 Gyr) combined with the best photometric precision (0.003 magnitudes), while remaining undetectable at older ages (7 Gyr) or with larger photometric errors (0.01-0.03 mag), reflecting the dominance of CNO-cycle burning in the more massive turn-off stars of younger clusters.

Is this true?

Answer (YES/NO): NO